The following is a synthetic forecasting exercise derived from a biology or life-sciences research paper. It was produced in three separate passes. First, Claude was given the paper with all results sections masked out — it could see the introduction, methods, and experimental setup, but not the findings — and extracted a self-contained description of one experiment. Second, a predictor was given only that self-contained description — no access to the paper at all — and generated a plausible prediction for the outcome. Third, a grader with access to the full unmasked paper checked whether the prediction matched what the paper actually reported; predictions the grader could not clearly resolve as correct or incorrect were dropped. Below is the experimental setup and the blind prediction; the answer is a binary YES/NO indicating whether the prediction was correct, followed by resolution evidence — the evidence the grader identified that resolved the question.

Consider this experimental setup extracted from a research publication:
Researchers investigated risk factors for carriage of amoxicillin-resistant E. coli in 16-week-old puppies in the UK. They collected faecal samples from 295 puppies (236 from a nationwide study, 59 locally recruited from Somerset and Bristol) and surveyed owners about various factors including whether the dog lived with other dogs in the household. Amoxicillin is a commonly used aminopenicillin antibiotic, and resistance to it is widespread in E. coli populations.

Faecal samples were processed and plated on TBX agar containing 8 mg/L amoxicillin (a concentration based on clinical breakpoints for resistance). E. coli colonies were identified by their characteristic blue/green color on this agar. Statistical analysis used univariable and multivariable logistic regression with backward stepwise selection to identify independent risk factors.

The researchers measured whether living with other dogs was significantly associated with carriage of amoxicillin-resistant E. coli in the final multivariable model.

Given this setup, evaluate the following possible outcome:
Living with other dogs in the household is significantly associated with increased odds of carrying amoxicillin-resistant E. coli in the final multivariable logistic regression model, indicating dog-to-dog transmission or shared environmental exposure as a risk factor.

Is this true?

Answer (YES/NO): NO